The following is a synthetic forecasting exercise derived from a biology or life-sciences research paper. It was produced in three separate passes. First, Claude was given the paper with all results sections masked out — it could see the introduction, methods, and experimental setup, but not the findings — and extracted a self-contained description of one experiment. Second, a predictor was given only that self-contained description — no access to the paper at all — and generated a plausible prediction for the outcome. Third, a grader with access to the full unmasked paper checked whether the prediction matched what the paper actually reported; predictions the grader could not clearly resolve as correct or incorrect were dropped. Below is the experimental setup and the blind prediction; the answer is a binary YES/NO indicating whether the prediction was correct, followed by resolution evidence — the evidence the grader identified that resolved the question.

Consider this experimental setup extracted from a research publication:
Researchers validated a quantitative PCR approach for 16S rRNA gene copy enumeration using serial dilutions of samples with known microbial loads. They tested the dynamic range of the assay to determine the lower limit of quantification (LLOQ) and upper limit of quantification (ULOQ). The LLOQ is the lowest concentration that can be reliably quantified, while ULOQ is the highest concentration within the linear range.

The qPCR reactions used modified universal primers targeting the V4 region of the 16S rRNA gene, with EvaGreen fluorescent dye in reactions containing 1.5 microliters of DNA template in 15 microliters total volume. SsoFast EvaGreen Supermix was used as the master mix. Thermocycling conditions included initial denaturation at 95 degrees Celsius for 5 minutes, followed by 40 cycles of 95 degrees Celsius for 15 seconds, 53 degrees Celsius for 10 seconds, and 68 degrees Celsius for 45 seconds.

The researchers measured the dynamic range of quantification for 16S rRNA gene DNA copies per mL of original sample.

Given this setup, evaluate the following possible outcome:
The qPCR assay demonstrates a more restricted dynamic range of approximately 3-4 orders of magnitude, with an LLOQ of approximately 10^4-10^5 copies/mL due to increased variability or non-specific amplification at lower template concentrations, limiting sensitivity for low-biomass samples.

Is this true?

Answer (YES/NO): NO